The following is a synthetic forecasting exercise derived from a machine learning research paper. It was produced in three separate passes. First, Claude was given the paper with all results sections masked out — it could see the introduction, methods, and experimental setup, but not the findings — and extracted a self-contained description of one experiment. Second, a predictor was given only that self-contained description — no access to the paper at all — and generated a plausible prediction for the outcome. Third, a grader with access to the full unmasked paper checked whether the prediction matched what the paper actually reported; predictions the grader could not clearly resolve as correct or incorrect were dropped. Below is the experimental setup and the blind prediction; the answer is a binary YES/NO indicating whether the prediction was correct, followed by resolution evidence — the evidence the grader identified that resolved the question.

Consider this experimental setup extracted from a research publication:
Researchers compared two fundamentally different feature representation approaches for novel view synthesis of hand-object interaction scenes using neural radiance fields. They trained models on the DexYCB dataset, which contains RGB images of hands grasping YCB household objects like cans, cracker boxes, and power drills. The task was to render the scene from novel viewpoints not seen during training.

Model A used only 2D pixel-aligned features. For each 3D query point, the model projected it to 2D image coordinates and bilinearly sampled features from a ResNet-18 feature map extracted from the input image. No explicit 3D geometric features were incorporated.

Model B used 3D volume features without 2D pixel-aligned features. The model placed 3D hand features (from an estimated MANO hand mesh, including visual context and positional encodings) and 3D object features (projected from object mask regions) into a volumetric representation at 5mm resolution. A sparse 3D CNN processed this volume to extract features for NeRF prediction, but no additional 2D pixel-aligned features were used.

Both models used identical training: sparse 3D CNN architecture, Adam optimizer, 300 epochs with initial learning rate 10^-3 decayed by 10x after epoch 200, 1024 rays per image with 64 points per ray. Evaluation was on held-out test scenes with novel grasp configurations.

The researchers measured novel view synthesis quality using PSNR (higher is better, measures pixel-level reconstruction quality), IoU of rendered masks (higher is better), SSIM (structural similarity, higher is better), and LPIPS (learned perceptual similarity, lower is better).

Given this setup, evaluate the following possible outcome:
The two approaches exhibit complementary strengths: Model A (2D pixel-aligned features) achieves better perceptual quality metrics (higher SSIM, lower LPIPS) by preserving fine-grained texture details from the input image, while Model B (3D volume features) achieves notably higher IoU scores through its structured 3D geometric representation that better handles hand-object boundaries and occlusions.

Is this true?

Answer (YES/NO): NO